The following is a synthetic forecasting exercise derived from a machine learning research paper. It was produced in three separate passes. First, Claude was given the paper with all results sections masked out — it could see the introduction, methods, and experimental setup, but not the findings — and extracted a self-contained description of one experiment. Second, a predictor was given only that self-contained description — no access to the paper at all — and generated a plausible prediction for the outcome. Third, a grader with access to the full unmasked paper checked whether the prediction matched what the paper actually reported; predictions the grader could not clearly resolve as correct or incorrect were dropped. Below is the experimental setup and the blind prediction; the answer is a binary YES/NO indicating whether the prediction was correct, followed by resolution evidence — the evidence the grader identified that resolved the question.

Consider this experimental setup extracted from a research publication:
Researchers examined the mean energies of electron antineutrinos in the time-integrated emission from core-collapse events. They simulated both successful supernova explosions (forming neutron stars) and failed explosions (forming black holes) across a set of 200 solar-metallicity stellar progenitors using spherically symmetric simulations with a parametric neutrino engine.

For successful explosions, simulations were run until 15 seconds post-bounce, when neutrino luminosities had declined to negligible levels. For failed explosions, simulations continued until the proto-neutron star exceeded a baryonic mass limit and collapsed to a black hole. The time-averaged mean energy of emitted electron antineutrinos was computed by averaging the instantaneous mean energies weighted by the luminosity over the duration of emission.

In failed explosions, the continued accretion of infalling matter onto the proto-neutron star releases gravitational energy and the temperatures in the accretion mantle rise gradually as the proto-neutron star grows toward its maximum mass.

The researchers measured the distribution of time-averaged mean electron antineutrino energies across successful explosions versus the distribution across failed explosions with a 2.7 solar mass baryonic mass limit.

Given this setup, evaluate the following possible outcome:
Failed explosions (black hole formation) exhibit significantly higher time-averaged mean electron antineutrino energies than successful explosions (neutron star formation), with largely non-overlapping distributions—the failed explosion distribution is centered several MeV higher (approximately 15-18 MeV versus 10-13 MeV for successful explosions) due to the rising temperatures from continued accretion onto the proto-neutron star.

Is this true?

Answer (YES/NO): NO